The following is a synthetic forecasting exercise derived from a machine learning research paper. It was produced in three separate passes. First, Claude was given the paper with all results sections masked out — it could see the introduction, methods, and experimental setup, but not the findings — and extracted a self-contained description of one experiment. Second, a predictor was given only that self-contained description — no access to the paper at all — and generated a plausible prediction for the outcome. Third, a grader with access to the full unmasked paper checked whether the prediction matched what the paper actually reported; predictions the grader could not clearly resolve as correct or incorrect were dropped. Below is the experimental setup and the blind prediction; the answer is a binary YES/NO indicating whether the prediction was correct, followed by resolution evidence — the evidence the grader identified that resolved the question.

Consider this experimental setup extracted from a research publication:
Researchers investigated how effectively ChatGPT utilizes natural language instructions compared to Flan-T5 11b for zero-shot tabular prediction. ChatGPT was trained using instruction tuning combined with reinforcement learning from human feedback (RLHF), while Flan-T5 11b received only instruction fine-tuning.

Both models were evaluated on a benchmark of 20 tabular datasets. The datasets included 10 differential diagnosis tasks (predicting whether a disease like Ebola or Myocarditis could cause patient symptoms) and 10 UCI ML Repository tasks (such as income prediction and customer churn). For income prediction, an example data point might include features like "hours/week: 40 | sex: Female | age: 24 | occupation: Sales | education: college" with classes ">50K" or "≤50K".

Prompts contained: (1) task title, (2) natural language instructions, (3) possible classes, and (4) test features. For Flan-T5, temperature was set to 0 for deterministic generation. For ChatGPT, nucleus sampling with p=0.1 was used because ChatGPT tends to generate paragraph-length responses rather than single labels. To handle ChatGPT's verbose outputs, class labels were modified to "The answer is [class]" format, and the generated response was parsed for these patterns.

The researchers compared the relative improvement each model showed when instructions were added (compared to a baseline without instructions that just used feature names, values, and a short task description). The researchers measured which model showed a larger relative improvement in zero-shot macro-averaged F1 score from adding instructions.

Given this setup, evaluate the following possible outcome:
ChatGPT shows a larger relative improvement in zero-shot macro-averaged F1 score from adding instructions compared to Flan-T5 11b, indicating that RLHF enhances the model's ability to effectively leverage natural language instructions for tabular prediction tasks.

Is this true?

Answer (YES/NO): NO